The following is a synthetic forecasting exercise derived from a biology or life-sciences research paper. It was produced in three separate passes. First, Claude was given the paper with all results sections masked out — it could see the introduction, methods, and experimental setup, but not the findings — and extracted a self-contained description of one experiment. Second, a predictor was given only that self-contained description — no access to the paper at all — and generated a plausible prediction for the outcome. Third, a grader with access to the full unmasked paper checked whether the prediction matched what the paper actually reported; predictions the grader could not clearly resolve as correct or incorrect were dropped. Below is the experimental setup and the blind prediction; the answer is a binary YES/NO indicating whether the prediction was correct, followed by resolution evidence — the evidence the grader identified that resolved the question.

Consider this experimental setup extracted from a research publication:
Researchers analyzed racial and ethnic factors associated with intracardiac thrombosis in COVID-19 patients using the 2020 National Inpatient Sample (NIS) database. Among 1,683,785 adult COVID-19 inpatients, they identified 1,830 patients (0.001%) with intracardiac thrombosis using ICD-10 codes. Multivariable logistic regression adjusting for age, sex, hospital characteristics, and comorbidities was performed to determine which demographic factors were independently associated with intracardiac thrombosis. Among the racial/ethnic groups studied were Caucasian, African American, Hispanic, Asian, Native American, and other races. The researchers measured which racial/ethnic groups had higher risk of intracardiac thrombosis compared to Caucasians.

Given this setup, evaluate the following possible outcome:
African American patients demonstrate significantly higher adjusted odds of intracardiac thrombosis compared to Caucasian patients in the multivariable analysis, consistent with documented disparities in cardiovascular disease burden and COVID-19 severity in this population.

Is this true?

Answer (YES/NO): YES